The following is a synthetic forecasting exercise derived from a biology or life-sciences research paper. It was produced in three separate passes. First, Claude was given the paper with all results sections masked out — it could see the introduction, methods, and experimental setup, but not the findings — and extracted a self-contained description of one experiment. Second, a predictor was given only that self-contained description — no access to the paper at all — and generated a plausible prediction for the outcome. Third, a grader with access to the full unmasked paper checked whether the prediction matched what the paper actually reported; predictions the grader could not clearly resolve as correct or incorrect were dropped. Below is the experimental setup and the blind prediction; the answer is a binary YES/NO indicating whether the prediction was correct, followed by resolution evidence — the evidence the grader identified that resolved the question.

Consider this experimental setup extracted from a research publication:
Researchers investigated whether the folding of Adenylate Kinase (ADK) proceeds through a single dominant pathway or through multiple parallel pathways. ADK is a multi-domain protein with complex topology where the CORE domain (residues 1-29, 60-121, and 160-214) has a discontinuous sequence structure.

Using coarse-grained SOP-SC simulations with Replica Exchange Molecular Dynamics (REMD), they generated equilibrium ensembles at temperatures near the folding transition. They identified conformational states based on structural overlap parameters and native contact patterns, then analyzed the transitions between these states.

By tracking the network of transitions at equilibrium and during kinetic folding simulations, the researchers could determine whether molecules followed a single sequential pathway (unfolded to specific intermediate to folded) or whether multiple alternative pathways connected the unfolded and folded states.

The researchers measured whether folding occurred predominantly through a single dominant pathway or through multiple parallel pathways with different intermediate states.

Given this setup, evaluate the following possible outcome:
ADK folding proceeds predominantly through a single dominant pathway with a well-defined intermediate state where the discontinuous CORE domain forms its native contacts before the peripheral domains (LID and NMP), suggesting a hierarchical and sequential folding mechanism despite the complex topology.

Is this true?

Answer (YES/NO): NO